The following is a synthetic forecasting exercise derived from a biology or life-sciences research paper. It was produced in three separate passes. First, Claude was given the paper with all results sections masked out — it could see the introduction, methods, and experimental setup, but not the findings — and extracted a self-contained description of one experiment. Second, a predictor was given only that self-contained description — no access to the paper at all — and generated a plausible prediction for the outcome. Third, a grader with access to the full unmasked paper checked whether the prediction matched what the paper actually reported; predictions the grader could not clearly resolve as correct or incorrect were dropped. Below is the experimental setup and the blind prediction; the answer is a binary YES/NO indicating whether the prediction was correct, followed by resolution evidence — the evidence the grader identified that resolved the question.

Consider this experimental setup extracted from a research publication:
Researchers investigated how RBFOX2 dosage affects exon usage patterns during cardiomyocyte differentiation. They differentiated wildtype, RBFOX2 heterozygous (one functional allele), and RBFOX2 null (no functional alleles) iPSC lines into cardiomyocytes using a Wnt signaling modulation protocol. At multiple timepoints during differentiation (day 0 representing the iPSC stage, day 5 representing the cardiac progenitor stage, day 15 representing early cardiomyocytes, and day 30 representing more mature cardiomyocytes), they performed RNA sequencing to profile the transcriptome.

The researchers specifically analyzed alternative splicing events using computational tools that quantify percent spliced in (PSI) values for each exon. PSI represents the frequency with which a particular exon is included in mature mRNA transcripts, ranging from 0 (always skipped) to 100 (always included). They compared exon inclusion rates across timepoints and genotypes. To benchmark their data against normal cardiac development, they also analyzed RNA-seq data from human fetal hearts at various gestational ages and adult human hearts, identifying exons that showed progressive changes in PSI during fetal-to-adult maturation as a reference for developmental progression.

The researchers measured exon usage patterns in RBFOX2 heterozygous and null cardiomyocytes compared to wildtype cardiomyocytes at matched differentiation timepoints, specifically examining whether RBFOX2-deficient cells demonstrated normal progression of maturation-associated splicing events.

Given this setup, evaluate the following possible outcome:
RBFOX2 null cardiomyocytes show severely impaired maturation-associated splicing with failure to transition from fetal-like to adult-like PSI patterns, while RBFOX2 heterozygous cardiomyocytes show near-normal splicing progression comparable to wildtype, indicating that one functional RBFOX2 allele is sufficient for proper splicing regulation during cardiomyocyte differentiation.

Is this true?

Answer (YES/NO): NO